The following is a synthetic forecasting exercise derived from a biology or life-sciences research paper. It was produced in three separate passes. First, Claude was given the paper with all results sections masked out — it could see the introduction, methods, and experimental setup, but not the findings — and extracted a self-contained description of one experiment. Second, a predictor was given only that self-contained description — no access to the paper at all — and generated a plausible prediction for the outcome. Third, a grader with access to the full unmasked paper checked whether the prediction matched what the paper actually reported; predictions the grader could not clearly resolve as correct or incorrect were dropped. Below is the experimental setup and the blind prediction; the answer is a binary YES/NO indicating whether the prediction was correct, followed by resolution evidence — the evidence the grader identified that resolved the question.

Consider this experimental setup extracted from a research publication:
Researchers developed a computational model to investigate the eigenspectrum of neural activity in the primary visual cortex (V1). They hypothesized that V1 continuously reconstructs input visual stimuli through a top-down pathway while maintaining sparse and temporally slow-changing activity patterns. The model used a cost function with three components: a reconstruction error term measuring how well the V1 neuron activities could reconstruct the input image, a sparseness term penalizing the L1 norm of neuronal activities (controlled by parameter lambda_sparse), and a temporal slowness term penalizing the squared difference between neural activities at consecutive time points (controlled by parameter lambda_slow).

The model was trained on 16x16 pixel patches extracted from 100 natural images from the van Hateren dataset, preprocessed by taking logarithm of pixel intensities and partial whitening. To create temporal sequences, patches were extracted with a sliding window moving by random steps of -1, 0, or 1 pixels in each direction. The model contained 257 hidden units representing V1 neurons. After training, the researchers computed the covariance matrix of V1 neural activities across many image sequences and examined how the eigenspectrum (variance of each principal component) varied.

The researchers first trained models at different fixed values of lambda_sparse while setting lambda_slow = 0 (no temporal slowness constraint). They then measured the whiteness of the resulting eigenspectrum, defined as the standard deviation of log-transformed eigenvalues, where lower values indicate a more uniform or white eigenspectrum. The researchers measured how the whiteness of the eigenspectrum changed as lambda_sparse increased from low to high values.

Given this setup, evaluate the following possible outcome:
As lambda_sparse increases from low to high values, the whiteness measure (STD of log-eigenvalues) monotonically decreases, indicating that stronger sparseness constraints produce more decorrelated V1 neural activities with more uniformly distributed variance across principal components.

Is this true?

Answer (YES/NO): NO